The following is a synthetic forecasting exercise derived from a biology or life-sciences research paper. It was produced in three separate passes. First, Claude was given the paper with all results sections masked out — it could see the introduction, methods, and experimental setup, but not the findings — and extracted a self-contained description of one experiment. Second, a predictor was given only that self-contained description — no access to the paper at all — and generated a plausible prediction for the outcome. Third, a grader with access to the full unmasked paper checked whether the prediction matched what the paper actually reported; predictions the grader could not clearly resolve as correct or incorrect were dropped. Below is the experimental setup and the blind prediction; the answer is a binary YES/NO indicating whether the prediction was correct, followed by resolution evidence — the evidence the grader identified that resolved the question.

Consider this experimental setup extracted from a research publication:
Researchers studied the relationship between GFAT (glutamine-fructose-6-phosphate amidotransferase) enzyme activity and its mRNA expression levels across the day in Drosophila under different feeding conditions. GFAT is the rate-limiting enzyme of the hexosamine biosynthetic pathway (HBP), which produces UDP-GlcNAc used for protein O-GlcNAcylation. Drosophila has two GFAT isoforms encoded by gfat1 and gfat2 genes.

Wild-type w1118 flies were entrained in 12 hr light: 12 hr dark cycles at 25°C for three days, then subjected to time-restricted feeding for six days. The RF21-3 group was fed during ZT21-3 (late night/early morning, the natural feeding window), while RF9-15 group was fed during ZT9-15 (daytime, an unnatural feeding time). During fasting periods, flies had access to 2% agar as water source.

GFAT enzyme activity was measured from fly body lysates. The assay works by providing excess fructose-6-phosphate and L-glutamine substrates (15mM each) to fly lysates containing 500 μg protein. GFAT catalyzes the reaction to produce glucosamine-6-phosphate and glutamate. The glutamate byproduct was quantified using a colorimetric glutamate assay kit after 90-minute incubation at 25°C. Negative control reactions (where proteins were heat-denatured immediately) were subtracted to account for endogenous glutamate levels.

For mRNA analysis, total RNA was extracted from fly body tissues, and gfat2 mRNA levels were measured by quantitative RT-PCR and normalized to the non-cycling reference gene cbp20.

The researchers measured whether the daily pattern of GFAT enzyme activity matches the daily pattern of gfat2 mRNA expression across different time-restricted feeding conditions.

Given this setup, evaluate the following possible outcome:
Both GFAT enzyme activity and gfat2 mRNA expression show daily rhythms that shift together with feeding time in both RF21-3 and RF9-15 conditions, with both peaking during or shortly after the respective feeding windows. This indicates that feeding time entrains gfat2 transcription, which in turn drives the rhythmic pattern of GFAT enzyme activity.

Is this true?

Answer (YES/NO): NO